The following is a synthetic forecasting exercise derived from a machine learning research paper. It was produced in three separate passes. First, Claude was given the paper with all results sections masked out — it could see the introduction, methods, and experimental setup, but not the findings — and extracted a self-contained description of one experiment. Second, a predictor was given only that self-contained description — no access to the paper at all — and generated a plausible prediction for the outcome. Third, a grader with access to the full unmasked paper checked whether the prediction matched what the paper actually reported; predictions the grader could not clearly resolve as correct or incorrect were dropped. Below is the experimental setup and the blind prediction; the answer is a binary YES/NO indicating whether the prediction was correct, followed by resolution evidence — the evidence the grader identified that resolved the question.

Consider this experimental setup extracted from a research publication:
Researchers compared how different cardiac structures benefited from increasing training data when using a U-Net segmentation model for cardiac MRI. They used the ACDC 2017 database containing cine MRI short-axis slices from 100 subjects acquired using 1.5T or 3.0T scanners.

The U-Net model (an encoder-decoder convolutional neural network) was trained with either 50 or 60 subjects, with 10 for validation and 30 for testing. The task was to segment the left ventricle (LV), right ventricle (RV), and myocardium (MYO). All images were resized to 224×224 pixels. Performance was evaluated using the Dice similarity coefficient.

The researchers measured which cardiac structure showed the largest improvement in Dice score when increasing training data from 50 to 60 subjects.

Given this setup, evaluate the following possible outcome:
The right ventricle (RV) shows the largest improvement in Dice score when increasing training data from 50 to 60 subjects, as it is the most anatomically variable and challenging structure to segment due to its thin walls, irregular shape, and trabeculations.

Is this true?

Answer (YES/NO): YES